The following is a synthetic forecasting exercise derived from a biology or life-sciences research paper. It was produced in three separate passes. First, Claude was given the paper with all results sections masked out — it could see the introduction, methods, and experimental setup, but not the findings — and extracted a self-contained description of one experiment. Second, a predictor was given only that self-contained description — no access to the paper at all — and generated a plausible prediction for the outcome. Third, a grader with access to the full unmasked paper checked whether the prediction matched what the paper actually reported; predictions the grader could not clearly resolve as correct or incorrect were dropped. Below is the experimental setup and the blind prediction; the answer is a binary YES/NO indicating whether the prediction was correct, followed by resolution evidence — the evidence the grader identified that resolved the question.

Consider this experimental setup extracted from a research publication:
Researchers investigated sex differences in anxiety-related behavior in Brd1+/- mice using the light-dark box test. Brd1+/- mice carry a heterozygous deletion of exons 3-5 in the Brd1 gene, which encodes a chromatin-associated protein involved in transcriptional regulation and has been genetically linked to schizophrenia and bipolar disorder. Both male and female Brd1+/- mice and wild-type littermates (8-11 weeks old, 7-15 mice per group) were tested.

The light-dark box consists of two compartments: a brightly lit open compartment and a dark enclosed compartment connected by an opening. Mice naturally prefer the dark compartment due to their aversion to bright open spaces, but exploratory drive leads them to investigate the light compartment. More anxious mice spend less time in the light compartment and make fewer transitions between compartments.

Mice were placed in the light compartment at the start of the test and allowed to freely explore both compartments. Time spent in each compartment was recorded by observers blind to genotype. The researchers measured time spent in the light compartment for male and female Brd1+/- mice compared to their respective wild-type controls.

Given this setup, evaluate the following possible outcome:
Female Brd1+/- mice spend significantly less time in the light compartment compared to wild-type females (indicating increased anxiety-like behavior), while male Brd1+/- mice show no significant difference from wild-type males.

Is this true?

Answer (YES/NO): NO